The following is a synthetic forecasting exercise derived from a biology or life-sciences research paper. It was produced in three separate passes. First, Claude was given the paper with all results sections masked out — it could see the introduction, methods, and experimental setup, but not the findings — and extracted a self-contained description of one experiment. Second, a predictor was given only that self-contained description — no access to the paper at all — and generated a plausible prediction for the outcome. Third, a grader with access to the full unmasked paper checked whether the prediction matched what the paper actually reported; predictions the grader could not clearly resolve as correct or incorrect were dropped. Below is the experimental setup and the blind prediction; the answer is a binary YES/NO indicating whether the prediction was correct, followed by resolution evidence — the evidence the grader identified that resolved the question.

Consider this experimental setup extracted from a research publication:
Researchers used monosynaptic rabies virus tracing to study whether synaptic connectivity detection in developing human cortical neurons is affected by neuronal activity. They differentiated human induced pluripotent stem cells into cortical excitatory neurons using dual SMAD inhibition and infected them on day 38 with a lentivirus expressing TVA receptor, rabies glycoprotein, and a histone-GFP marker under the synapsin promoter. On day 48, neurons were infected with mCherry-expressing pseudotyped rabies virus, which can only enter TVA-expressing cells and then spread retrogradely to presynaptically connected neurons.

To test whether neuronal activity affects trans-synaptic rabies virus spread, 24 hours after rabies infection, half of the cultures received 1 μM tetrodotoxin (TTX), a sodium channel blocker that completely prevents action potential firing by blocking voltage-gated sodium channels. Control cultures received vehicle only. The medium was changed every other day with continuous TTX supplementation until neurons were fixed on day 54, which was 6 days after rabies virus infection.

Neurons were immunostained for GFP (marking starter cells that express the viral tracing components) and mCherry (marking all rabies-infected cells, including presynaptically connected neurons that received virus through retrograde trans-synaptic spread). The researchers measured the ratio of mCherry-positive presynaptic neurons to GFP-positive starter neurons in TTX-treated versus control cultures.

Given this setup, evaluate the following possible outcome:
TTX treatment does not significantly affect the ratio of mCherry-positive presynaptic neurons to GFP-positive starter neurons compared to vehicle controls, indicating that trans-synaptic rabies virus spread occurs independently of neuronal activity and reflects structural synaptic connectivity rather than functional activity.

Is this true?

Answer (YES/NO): YES